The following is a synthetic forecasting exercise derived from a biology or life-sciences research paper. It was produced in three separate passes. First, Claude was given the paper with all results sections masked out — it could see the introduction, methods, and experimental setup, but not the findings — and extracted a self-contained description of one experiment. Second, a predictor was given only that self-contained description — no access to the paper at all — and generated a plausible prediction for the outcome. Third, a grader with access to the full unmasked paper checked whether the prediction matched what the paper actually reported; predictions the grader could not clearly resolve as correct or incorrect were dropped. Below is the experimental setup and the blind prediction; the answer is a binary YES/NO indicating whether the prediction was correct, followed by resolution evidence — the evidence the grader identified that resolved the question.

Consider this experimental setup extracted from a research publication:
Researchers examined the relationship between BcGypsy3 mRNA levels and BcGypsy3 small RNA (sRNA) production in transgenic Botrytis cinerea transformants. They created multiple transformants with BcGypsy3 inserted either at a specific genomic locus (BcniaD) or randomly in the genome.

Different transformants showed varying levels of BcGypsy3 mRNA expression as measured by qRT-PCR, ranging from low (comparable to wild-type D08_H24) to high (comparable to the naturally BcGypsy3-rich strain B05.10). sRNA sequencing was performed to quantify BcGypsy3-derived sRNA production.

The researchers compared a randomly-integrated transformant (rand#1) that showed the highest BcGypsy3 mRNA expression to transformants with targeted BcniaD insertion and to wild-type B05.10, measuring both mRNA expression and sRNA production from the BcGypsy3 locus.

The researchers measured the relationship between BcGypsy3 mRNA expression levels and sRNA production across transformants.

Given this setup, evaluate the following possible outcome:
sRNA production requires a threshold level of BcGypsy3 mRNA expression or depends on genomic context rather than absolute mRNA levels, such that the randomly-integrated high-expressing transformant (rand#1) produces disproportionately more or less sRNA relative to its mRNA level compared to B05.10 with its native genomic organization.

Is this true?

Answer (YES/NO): YES